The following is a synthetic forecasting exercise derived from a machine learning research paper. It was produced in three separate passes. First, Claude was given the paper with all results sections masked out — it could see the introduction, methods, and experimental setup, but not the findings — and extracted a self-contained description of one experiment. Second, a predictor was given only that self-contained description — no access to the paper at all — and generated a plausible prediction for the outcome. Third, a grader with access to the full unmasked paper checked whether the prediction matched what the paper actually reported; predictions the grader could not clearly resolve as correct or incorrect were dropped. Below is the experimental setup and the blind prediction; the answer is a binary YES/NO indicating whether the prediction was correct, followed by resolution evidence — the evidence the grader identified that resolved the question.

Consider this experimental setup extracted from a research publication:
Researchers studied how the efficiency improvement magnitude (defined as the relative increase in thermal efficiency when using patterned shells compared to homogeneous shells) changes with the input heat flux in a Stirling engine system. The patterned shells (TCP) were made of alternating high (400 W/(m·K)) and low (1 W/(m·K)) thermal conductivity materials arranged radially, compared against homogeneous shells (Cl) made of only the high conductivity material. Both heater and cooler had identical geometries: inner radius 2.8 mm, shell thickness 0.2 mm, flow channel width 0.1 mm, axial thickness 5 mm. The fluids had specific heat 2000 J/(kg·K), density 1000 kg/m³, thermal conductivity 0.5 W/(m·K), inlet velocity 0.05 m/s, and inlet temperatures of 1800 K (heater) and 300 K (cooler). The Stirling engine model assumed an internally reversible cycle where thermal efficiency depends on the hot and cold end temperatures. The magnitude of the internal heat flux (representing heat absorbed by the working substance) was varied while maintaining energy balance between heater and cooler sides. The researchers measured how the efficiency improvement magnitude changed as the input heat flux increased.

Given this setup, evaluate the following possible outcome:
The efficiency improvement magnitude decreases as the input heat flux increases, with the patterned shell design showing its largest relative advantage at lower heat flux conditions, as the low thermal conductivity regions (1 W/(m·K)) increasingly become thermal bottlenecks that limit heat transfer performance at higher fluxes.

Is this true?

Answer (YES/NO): NO